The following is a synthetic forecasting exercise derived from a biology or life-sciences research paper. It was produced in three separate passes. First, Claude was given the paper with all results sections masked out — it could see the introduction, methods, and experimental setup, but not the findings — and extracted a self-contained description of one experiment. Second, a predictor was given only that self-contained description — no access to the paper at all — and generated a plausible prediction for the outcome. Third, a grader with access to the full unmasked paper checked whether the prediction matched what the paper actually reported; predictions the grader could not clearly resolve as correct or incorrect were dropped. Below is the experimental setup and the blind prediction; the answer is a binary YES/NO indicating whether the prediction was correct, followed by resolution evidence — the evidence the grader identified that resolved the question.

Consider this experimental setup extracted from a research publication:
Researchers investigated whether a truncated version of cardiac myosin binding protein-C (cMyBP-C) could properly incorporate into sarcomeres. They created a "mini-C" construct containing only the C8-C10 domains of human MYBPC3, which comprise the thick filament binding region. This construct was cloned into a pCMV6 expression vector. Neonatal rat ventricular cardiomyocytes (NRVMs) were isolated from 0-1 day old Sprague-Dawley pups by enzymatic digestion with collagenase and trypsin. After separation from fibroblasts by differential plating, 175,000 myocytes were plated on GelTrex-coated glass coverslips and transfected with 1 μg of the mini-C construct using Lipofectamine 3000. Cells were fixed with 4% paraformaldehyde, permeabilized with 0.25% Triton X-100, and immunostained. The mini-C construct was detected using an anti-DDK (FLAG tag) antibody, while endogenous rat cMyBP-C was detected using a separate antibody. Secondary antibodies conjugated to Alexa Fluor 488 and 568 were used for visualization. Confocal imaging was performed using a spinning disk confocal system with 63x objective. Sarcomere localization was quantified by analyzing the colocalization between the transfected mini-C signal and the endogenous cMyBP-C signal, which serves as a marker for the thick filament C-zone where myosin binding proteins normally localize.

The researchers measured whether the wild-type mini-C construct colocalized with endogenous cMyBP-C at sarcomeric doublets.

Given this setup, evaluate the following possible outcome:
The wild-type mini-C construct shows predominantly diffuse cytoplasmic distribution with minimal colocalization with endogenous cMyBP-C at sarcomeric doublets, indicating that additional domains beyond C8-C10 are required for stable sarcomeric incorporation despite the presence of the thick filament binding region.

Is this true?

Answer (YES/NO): NO